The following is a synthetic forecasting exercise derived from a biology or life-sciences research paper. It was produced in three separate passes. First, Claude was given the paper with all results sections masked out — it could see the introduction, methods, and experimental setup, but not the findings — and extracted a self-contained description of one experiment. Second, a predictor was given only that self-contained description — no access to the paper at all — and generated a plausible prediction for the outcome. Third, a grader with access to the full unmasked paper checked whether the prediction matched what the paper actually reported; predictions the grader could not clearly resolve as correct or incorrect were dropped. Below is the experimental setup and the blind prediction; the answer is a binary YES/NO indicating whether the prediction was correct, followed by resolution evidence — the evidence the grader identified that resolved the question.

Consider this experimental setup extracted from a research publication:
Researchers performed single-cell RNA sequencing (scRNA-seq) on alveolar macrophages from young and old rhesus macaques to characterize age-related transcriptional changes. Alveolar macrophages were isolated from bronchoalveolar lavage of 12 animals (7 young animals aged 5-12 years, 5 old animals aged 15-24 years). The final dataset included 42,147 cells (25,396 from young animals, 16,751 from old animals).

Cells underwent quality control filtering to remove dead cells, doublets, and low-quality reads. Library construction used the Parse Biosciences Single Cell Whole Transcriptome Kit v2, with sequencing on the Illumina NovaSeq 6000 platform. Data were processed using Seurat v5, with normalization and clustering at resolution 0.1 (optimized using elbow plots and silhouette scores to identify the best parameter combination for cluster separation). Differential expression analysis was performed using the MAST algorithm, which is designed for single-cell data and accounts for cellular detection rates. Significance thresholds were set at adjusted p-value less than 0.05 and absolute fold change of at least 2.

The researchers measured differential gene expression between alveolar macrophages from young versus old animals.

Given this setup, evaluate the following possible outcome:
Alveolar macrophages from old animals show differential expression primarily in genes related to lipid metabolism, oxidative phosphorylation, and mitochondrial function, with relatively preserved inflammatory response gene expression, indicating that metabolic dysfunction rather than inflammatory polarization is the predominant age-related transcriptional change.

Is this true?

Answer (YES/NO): NO